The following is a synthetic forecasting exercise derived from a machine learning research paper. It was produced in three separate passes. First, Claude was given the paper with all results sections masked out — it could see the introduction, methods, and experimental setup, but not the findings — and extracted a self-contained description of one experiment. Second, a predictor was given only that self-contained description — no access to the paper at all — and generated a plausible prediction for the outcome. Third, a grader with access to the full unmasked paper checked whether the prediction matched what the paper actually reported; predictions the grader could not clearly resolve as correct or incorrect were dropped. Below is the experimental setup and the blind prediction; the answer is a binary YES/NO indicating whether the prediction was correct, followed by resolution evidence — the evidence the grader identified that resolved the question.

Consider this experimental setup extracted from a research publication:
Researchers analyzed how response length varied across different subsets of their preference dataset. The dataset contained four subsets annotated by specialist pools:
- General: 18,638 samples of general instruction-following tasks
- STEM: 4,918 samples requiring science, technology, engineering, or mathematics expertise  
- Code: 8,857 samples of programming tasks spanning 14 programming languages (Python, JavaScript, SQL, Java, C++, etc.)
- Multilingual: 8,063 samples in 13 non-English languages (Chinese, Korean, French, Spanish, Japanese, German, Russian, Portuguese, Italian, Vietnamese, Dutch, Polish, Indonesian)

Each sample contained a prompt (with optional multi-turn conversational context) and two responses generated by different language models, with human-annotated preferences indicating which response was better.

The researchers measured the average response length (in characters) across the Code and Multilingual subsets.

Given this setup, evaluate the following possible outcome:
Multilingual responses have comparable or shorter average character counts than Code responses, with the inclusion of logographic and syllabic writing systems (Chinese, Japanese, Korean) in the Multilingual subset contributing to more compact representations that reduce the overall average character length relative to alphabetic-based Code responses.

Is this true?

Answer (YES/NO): YES